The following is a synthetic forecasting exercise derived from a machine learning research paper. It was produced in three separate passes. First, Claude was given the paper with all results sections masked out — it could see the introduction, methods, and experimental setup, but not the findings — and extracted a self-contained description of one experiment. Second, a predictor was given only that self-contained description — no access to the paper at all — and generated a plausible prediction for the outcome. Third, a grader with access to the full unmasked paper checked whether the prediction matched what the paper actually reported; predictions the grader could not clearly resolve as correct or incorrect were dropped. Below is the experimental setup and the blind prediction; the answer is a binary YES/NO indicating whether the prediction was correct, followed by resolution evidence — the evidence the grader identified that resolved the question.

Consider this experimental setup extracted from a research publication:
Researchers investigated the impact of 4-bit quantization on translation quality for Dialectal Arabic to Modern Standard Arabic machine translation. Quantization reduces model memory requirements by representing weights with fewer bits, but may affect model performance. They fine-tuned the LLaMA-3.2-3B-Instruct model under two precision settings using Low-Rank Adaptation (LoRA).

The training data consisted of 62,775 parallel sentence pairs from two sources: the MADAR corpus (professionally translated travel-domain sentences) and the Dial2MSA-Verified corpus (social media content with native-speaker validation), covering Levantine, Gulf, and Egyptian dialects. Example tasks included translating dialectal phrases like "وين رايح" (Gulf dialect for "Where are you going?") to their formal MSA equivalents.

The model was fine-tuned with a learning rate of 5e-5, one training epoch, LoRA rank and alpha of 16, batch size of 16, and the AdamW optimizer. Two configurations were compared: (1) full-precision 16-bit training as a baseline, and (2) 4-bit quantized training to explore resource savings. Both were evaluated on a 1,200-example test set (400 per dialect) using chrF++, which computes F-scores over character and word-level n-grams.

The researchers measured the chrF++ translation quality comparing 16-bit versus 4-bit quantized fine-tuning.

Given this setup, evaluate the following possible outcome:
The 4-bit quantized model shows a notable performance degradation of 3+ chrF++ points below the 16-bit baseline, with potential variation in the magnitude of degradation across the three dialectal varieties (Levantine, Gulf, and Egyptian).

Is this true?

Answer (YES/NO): NO